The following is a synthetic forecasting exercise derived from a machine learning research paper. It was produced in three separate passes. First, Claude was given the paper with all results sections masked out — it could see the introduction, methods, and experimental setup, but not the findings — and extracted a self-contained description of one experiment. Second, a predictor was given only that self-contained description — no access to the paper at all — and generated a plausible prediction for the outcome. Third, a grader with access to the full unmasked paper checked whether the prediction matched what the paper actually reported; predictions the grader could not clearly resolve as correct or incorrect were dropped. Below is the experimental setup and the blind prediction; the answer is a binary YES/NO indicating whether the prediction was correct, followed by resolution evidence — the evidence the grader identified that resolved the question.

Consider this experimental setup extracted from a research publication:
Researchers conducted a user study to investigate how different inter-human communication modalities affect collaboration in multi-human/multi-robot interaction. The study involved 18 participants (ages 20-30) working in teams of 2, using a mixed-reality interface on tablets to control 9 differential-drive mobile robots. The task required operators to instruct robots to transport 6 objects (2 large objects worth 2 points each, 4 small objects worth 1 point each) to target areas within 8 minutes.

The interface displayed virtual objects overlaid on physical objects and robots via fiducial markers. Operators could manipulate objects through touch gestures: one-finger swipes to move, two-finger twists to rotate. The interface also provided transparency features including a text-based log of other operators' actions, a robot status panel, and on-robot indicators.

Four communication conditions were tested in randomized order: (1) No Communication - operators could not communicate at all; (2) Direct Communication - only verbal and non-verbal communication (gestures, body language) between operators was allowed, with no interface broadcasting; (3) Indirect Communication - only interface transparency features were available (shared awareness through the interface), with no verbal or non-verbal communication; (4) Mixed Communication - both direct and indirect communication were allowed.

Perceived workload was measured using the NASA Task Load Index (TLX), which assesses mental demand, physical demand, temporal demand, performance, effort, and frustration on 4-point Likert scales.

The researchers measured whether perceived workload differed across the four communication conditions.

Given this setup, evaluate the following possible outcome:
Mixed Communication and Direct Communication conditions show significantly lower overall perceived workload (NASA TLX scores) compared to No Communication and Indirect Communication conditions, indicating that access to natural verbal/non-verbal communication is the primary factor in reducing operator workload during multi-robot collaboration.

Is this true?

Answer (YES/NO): NO